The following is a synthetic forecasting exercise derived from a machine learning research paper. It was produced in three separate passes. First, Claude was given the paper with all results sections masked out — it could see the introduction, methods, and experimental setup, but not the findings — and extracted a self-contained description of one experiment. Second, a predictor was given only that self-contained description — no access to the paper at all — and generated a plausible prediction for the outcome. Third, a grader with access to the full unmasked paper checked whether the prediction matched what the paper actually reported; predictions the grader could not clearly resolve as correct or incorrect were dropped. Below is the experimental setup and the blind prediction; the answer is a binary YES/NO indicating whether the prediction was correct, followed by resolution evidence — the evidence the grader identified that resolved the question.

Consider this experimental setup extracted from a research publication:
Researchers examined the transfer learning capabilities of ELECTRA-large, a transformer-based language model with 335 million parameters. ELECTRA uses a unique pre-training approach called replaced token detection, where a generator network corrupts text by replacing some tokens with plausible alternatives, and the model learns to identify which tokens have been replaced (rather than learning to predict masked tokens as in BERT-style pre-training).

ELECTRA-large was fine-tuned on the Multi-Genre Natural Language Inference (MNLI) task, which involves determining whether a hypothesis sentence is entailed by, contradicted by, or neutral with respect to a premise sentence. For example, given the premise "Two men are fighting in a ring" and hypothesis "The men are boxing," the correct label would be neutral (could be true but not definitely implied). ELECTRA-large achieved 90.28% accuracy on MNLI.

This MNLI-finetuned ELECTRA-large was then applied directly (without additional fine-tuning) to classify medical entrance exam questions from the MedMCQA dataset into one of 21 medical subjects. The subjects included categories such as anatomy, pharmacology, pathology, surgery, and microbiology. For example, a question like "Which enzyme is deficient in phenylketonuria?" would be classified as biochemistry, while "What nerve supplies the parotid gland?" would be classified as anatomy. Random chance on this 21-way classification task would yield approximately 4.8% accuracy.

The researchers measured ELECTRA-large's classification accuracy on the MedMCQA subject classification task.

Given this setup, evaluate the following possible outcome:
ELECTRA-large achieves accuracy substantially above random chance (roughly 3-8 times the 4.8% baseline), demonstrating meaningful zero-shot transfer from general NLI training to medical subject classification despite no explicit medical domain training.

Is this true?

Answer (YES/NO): YES